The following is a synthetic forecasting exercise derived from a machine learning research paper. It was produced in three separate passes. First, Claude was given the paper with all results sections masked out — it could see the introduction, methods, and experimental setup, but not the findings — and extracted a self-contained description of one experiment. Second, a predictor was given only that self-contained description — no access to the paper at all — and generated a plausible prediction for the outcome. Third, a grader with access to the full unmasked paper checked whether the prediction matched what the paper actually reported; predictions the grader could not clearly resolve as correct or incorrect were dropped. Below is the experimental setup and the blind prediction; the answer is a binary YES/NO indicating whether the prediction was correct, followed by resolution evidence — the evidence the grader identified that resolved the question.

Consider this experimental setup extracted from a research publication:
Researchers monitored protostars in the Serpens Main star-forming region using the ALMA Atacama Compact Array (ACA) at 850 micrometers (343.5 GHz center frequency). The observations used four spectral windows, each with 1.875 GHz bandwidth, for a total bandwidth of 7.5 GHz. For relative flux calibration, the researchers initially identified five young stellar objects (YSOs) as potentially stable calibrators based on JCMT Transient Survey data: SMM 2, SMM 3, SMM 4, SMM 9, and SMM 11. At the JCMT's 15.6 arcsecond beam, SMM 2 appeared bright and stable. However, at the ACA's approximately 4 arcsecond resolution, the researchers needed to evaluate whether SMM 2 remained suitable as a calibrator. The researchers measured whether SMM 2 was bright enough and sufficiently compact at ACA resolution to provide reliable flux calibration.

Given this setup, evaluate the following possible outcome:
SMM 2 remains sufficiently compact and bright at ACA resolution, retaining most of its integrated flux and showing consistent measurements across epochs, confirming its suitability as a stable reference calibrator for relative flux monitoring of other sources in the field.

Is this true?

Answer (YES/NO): NO